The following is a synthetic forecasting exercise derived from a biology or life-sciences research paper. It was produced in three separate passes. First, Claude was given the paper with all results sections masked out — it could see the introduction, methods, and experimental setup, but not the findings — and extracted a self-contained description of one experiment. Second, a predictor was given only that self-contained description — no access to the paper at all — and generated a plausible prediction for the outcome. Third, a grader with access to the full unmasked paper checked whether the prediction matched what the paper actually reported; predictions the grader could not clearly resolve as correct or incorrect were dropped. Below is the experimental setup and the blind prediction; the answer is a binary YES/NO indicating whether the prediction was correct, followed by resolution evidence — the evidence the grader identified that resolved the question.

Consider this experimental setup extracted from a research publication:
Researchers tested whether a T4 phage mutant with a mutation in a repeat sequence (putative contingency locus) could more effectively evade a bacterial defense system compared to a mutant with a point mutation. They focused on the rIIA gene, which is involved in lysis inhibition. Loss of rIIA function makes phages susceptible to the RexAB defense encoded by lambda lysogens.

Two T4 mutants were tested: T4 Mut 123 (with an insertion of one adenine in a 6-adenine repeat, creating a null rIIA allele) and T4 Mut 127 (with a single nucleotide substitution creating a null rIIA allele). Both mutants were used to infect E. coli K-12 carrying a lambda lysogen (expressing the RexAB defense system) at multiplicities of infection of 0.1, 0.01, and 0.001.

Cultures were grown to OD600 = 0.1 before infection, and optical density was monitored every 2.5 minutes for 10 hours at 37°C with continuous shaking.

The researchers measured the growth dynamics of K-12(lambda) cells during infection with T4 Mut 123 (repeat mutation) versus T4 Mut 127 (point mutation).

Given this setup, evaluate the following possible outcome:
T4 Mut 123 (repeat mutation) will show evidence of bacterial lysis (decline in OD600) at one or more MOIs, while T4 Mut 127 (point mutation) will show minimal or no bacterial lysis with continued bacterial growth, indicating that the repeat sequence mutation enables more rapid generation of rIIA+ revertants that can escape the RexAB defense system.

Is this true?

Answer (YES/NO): YES